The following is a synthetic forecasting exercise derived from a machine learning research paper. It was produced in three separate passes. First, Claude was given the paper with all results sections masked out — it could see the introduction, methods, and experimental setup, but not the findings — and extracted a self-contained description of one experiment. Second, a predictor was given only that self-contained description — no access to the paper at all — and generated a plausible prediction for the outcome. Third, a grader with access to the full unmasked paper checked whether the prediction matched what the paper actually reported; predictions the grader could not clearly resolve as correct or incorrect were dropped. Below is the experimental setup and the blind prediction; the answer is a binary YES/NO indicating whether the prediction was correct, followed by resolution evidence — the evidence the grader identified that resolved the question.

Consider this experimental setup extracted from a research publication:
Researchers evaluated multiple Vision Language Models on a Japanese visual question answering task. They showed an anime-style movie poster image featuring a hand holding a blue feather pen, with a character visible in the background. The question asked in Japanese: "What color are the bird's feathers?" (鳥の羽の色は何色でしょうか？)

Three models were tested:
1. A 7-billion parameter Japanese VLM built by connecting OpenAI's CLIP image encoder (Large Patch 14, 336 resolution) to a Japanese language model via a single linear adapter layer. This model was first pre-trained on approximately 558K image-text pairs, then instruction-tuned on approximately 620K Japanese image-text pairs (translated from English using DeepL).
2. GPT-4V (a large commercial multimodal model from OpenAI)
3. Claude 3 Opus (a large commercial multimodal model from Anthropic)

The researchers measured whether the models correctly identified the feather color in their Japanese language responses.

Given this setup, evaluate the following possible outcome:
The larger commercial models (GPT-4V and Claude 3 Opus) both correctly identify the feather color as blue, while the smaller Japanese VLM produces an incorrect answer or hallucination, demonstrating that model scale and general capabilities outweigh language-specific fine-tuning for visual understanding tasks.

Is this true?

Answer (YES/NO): NO